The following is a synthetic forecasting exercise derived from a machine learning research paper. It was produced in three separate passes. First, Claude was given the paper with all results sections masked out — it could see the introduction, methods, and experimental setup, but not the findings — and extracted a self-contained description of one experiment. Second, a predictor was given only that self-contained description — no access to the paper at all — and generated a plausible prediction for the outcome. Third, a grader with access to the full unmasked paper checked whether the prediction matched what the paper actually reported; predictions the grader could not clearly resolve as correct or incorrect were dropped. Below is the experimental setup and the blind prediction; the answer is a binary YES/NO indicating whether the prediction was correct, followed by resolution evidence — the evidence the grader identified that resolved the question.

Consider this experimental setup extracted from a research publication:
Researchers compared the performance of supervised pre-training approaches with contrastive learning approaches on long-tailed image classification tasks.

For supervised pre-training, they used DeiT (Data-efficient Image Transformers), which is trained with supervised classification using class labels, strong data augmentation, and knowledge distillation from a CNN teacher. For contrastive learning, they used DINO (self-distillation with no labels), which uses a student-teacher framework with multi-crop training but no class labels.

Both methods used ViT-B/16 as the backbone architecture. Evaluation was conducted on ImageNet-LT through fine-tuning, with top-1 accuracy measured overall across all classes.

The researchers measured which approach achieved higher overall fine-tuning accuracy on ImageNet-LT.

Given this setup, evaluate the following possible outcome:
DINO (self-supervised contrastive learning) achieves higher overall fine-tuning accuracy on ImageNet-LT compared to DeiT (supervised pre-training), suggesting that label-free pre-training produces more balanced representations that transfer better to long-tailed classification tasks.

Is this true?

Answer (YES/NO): NO